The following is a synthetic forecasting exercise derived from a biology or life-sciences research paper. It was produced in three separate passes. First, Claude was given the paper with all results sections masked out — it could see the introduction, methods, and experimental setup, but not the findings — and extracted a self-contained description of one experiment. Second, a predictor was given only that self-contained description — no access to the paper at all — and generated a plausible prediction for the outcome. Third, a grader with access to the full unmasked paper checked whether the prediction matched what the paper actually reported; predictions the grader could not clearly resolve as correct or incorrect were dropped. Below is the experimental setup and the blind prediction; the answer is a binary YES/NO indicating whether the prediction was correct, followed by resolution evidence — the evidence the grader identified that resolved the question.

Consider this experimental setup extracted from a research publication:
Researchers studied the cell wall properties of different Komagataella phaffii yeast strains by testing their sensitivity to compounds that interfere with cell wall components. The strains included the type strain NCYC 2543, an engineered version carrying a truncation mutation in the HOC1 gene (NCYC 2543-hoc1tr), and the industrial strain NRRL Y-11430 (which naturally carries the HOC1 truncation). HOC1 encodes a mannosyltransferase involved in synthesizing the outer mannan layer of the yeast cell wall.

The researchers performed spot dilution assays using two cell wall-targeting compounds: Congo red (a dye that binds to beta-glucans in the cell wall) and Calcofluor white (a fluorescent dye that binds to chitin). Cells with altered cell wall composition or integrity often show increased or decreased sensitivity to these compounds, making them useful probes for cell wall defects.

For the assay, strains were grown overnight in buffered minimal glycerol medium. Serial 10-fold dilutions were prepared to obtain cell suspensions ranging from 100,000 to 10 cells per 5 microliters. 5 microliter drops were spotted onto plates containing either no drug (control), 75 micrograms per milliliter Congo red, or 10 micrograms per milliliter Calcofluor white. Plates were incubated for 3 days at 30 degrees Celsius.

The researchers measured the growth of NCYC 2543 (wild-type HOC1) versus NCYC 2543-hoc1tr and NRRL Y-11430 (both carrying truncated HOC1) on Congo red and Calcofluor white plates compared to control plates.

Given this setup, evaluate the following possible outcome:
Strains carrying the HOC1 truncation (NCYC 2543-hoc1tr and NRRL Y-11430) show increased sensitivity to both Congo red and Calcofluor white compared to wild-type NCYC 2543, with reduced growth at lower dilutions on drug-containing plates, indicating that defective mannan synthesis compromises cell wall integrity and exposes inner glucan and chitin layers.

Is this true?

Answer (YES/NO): YES